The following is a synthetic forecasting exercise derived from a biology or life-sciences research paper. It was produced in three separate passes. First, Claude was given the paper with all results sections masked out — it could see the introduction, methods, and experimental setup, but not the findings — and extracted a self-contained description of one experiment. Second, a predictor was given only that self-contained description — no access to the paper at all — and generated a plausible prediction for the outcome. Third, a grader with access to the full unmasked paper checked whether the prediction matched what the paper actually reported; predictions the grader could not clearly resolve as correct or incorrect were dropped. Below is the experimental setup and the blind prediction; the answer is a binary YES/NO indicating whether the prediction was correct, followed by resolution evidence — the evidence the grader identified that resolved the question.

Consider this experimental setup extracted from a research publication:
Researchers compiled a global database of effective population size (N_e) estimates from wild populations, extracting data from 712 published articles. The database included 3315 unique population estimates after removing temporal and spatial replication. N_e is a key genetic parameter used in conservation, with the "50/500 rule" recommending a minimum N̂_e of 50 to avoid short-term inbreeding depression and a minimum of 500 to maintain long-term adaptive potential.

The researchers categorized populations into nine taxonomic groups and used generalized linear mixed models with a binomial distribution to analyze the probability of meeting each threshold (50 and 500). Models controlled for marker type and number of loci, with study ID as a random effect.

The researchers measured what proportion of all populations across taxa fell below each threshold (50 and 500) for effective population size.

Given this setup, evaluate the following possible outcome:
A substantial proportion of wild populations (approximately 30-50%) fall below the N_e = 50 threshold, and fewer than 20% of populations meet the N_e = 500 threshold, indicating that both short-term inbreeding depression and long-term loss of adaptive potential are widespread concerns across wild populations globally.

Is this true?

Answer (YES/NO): YES